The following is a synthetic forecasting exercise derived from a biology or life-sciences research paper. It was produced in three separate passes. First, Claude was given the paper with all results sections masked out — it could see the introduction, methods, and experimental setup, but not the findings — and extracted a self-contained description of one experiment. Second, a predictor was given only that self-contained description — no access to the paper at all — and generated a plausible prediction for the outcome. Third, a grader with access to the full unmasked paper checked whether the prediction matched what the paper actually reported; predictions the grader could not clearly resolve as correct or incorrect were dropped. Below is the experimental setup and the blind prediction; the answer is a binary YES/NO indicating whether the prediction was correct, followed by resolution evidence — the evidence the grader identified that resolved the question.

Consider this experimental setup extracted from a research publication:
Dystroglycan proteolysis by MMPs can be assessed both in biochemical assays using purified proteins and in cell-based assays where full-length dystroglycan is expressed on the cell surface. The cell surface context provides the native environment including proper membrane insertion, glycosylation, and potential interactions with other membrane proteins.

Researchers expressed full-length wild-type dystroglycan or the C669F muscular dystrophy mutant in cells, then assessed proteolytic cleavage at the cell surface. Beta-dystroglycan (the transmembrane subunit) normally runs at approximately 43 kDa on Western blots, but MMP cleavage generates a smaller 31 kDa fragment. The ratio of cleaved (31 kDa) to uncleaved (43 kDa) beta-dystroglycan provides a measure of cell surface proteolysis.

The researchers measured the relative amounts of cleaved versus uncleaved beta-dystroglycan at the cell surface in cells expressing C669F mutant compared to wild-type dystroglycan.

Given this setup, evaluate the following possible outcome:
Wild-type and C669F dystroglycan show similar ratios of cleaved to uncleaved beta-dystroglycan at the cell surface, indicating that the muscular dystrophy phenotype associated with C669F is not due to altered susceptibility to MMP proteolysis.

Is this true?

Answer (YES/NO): NO